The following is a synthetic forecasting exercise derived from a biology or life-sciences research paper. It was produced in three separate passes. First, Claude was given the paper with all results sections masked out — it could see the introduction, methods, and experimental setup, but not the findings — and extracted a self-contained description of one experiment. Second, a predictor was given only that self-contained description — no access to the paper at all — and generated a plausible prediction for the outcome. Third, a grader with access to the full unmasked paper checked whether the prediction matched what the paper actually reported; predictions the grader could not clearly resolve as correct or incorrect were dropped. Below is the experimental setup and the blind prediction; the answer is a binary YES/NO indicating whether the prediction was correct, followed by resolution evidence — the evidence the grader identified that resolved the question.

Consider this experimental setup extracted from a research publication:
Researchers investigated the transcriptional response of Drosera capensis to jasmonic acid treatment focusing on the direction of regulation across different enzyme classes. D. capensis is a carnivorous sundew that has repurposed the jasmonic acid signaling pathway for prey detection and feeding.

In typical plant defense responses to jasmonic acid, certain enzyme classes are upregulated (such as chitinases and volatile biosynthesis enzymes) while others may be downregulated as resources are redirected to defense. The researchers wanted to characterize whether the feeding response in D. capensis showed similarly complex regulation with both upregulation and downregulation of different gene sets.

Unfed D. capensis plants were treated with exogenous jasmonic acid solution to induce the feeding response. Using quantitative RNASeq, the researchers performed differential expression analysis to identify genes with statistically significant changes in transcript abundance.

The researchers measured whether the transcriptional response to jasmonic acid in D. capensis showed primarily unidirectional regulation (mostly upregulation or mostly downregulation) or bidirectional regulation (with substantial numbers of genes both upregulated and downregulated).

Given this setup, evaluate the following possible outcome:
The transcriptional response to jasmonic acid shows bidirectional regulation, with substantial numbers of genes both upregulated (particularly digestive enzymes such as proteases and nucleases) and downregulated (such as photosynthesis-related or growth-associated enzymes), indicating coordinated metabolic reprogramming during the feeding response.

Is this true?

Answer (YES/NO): YES